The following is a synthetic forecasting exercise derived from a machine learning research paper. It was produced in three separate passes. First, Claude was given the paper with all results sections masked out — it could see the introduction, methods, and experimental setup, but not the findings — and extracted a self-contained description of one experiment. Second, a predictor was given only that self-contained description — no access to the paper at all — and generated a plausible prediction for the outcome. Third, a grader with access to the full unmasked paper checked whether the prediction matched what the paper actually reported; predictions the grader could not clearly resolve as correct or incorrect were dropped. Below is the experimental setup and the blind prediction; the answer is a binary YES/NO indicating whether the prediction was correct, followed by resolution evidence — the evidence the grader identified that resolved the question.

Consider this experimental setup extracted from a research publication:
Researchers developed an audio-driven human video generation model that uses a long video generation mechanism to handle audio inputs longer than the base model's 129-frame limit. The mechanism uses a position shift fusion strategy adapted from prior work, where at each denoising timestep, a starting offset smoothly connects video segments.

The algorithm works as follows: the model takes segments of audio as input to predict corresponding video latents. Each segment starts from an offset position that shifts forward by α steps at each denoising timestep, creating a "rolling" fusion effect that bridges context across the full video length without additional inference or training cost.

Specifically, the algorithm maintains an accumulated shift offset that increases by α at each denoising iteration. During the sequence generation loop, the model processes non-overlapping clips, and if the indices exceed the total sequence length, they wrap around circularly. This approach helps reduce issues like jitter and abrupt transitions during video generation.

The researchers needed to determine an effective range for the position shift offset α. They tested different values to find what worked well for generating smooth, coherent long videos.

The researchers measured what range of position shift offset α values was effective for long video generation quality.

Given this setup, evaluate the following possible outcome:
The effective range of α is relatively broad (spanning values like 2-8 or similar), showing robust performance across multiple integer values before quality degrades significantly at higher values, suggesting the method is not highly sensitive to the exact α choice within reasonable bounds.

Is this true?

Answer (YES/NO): YES